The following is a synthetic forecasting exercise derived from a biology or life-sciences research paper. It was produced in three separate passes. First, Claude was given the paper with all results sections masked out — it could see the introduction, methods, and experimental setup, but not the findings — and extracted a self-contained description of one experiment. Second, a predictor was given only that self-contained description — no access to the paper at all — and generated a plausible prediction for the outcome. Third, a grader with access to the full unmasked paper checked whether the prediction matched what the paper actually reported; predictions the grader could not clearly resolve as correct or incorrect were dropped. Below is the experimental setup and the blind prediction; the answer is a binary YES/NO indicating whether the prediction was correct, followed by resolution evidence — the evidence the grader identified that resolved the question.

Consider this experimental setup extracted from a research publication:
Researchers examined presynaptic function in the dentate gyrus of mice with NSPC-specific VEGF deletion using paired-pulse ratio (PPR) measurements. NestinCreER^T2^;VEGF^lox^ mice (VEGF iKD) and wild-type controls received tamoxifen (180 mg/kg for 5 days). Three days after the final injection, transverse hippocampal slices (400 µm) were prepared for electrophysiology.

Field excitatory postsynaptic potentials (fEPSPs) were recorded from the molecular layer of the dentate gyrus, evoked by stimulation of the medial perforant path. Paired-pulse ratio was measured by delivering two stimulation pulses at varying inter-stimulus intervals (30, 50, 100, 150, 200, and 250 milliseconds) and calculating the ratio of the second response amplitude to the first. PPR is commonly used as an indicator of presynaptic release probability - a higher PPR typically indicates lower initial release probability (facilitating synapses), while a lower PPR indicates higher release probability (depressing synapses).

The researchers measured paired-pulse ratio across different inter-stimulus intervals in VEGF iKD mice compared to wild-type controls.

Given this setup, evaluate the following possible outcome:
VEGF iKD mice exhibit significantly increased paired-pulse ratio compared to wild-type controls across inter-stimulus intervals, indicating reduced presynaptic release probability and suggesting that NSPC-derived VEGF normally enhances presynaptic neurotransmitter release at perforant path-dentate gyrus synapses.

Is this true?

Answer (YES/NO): NO